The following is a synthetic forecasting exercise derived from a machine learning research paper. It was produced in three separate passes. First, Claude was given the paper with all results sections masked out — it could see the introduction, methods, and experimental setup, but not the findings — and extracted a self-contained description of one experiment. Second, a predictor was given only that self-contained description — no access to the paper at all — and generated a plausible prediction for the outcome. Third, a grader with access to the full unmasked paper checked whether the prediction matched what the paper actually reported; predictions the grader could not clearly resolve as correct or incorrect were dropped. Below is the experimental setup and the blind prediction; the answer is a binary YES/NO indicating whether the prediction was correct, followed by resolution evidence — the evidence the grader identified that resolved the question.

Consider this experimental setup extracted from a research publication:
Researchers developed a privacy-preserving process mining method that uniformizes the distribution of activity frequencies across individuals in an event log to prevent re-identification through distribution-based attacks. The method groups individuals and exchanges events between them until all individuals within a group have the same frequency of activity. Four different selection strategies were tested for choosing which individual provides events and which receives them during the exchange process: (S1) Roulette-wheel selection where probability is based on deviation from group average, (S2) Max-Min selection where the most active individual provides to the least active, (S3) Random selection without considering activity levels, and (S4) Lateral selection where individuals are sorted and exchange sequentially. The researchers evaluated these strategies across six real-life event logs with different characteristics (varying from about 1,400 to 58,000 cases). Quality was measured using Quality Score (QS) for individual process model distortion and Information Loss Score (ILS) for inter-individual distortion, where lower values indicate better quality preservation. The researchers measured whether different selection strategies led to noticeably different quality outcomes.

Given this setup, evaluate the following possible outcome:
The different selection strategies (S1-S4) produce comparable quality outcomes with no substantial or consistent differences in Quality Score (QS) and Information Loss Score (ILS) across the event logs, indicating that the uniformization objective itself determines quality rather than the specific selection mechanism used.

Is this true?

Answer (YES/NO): NO